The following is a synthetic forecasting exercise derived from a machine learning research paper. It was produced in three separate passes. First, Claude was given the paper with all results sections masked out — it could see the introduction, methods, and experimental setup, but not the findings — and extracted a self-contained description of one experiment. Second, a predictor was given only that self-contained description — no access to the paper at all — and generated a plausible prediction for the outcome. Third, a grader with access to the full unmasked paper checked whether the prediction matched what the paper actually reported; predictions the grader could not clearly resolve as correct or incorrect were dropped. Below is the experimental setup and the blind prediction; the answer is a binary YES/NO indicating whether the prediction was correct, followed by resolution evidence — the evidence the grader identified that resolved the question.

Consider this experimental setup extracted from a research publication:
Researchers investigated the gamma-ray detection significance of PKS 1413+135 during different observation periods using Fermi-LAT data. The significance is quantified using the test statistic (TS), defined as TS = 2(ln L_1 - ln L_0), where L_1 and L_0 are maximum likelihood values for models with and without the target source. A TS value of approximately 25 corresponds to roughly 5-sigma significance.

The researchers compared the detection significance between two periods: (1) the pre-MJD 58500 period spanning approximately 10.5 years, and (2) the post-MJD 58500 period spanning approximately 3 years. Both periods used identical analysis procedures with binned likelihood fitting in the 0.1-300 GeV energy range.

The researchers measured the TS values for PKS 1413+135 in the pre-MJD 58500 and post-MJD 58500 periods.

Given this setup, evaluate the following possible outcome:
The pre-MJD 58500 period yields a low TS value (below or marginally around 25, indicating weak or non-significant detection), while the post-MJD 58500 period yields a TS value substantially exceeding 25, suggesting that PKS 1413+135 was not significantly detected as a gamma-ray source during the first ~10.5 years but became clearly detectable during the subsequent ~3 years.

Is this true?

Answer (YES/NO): NO